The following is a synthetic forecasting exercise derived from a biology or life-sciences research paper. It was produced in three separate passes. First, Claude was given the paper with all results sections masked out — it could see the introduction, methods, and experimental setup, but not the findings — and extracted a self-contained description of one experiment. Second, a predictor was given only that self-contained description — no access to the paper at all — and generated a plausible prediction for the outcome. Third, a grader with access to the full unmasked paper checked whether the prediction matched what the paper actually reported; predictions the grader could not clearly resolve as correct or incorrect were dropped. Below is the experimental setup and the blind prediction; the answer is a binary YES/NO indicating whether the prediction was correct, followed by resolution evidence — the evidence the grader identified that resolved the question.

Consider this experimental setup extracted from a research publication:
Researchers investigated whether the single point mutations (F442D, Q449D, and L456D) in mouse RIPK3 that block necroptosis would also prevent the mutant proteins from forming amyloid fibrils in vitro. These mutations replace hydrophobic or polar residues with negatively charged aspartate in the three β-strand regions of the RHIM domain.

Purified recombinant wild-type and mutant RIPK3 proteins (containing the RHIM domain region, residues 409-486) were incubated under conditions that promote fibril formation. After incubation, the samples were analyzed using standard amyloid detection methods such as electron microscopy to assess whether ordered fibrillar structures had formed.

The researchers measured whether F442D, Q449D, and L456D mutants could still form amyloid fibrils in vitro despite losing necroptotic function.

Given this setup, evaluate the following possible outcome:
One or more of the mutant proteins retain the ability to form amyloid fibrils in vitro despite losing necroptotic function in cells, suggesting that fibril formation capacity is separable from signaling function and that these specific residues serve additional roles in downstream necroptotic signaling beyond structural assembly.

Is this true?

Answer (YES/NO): YES